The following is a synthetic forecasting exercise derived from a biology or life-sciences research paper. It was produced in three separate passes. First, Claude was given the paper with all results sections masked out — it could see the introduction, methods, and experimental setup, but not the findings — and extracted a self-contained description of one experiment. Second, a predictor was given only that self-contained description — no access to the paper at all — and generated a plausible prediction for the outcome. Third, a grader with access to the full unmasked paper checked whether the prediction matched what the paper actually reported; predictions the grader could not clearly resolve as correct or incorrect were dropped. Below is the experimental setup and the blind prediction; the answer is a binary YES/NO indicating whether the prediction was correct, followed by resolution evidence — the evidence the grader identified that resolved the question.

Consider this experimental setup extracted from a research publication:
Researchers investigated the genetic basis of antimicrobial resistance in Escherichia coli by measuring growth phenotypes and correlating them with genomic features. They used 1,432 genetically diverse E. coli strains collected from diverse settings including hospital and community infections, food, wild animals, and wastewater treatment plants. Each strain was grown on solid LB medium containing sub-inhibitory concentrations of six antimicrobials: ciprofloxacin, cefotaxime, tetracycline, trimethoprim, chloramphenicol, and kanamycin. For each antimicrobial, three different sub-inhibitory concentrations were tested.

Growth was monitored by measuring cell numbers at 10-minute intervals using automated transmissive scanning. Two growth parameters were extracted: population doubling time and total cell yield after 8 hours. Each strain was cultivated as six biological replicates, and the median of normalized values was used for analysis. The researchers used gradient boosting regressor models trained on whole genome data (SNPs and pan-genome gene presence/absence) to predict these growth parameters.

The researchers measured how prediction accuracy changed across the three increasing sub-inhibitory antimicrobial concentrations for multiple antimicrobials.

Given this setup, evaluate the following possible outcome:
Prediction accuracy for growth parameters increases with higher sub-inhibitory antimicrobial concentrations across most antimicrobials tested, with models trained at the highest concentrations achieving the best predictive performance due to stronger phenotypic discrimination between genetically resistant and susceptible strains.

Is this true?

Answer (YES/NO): YES